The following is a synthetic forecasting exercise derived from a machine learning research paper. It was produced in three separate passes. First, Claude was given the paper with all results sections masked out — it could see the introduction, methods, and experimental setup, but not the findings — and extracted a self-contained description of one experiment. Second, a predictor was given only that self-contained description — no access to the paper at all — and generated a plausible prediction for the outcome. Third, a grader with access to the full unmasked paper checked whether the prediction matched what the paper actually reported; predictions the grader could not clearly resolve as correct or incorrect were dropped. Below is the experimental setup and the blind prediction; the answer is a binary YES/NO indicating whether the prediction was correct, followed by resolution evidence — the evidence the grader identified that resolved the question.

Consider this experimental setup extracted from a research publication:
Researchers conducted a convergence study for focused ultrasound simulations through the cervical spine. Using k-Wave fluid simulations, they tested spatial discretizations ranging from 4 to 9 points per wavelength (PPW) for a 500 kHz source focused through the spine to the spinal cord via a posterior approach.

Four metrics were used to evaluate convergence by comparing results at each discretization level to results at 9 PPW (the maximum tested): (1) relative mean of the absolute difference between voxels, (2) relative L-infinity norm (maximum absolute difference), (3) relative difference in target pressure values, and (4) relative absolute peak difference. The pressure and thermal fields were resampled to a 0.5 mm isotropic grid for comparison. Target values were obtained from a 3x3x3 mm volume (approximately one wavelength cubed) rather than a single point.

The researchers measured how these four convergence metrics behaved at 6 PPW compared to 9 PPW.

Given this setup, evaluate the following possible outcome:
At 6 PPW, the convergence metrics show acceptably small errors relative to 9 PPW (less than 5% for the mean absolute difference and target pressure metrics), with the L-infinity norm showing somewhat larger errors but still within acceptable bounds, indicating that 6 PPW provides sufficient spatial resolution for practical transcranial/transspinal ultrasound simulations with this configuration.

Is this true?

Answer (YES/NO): NO